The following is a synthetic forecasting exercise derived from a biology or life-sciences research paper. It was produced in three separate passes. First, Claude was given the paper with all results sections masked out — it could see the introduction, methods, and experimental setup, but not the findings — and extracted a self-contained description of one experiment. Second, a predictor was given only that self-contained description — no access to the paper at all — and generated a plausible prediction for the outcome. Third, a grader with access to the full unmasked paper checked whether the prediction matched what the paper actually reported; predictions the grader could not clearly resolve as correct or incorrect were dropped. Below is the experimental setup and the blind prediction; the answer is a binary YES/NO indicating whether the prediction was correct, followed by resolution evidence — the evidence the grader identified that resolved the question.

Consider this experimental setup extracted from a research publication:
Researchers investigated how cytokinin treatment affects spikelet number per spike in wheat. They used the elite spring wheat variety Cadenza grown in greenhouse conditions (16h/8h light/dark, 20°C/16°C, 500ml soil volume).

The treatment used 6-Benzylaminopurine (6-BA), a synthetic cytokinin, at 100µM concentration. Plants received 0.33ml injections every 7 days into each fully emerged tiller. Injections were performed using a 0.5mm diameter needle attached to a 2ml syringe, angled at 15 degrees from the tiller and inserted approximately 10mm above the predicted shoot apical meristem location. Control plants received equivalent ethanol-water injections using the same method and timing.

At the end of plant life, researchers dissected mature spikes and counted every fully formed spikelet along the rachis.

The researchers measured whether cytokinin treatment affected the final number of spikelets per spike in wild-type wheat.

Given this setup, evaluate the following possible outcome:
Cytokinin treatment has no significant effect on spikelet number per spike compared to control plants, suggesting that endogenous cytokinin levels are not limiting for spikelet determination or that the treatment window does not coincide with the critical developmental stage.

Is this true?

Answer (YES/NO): NO